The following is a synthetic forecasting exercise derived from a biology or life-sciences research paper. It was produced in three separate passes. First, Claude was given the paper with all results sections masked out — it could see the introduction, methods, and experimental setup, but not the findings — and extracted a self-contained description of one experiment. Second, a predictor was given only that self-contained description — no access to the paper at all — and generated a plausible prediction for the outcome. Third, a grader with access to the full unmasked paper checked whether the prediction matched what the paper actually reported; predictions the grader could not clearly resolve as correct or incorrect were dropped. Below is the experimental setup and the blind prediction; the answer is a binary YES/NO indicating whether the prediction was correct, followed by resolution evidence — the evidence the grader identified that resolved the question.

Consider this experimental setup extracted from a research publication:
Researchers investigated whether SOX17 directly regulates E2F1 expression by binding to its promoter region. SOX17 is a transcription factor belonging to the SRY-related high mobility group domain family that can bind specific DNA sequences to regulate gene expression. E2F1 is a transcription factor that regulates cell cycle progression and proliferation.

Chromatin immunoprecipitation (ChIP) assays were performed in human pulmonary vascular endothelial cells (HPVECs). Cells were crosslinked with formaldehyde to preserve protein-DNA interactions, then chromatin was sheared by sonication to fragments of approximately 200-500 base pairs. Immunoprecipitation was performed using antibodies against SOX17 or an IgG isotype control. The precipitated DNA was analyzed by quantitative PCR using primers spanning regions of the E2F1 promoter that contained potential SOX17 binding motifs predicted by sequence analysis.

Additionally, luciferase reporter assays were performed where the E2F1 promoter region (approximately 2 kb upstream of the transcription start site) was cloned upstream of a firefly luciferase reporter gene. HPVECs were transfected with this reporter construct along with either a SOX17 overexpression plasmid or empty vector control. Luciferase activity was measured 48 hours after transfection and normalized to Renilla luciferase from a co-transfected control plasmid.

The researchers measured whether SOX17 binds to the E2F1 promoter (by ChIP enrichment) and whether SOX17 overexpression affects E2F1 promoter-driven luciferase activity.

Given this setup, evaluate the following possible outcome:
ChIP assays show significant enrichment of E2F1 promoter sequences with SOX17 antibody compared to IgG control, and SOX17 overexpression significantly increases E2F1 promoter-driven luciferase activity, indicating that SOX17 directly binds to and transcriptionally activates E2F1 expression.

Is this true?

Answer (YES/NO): NO